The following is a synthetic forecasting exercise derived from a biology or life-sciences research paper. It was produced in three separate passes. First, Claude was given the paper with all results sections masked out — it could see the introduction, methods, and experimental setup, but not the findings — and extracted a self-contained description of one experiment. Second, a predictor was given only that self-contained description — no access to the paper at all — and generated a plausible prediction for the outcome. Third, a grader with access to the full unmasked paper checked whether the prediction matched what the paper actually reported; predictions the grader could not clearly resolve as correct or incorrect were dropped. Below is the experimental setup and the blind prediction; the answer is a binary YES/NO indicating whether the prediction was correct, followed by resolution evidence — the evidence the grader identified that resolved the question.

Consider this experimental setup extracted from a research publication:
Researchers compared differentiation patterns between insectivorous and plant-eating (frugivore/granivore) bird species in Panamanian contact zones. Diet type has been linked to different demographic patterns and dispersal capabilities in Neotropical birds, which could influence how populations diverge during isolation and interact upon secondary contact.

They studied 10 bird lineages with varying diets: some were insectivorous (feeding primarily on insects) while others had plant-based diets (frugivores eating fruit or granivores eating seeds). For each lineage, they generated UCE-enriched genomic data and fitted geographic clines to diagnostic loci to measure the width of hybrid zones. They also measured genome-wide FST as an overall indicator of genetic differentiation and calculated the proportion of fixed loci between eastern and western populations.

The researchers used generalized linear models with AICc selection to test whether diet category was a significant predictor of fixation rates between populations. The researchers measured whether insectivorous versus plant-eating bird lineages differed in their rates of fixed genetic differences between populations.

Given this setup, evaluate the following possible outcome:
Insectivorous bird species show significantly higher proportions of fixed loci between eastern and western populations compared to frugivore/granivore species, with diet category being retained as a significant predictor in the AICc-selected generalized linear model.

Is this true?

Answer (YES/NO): NO